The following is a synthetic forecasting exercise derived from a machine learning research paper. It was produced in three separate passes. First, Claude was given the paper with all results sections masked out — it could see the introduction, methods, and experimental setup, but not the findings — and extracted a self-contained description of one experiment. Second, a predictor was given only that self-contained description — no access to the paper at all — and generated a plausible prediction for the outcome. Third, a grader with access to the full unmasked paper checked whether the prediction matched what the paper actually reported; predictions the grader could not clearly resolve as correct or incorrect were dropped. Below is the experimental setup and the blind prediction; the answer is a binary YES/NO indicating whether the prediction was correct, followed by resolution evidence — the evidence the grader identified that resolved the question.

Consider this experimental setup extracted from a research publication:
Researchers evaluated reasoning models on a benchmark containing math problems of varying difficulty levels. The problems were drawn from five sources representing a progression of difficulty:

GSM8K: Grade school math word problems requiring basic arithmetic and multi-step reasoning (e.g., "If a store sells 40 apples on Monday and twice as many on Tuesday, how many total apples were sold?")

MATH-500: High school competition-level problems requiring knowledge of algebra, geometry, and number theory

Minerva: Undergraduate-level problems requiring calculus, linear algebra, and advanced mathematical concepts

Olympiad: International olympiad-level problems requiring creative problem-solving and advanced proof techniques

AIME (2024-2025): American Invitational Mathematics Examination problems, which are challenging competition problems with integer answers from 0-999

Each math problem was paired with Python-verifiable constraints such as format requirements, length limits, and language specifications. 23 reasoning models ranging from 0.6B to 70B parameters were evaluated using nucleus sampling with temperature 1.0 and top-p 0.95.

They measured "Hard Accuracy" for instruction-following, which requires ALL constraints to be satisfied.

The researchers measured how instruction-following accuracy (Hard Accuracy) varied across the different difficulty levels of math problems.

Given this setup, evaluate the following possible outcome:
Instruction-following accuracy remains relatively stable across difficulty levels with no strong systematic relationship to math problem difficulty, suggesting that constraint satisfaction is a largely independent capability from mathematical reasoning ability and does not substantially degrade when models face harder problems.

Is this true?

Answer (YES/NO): NO